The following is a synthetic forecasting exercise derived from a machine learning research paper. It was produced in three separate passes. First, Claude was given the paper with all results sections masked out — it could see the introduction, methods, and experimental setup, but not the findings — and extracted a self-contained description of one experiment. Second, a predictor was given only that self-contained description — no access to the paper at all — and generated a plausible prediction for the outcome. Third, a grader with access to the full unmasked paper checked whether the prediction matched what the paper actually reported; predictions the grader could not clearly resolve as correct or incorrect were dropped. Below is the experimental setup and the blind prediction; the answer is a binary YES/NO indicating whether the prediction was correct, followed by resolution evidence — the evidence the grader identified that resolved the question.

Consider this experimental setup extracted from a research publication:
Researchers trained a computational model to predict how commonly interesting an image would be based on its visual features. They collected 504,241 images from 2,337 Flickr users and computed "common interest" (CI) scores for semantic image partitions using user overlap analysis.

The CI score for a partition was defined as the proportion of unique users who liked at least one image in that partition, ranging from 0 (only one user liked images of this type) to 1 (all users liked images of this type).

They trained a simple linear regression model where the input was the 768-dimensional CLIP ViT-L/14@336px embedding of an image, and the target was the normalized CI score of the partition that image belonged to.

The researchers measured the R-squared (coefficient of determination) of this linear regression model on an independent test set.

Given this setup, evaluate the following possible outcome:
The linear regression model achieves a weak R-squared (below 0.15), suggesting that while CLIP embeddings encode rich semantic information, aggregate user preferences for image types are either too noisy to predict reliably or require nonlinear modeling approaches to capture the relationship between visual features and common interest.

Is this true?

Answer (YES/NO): NO